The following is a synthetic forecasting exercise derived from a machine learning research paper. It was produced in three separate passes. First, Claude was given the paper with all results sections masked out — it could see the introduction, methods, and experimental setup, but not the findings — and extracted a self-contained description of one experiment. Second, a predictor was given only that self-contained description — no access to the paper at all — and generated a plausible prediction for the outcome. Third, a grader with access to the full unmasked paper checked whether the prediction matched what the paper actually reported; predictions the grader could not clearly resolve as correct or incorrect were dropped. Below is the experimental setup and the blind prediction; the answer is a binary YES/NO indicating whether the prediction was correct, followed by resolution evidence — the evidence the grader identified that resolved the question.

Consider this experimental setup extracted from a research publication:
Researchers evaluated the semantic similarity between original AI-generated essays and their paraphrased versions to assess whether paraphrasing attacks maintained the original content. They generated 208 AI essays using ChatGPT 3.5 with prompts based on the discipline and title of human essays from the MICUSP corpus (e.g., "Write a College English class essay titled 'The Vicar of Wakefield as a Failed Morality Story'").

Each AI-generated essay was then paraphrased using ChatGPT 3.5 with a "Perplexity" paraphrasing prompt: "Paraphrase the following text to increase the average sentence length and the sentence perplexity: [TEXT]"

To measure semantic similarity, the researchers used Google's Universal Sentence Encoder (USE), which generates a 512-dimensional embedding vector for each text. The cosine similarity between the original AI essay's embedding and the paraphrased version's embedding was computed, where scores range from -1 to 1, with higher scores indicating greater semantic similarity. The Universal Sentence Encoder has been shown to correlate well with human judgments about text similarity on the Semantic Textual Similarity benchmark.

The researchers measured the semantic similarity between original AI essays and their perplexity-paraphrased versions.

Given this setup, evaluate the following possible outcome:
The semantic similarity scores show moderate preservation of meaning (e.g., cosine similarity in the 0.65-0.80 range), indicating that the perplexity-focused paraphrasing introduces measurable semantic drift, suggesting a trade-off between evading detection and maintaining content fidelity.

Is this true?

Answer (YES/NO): NO